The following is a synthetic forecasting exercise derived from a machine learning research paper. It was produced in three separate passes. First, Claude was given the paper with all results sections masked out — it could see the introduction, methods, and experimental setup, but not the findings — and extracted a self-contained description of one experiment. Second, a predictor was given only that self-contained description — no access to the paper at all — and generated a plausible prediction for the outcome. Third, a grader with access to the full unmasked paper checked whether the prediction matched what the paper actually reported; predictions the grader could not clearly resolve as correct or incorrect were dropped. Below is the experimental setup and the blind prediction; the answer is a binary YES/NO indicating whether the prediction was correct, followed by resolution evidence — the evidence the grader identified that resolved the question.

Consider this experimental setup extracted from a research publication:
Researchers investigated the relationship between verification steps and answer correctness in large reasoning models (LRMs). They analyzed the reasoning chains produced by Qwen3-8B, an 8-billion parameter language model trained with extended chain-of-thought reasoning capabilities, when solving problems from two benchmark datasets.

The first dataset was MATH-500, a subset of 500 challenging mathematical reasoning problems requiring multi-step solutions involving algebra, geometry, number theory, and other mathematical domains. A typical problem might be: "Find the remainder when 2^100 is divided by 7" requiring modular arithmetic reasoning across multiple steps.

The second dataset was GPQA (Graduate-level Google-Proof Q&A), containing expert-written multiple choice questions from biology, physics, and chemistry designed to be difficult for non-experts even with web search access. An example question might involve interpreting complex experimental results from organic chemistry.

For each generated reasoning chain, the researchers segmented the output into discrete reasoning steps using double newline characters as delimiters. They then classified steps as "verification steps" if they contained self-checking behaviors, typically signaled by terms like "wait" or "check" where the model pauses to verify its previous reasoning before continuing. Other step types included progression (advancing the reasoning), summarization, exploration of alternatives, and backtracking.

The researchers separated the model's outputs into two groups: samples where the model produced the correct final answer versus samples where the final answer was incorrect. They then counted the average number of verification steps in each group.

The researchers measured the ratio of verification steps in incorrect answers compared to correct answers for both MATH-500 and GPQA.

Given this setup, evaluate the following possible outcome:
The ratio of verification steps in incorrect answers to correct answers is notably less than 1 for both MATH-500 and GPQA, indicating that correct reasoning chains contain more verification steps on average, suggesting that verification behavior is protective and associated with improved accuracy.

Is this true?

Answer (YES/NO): NO